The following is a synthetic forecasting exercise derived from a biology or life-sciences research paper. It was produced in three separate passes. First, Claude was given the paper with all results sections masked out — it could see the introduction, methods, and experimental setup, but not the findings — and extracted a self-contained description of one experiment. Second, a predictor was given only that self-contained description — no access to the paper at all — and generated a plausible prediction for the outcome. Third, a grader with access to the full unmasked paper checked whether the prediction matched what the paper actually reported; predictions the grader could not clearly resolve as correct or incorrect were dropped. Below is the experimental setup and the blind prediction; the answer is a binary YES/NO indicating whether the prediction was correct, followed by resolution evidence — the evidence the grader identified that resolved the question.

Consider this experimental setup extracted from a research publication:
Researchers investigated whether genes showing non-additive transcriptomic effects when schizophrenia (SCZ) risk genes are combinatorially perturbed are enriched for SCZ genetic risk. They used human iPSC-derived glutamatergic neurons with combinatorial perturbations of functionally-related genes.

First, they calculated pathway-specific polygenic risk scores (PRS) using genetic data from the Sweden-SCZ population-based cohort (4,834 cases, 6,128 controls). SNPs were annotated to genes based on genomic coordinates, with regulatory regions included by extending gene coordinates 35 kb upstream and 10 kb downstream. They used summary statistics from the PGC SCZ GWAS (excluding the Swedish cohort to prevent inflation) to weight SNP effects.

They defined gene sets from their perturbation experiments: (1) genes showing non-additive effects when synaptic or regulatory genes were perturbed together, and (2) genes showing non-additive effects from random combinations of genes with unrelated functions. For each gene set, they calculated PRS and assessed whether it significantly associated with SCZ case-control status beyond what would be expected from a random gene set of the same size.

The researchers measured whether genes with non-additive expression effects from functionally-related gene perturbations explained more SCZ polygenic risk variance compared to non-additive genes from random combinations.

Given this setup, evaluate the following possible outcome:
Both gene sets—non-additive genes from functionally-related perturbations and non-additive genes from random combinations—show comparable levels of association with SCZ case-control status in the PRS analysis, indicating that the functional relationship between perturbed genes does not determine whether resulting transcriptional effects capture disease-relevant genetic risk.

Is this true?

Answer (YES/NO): YES